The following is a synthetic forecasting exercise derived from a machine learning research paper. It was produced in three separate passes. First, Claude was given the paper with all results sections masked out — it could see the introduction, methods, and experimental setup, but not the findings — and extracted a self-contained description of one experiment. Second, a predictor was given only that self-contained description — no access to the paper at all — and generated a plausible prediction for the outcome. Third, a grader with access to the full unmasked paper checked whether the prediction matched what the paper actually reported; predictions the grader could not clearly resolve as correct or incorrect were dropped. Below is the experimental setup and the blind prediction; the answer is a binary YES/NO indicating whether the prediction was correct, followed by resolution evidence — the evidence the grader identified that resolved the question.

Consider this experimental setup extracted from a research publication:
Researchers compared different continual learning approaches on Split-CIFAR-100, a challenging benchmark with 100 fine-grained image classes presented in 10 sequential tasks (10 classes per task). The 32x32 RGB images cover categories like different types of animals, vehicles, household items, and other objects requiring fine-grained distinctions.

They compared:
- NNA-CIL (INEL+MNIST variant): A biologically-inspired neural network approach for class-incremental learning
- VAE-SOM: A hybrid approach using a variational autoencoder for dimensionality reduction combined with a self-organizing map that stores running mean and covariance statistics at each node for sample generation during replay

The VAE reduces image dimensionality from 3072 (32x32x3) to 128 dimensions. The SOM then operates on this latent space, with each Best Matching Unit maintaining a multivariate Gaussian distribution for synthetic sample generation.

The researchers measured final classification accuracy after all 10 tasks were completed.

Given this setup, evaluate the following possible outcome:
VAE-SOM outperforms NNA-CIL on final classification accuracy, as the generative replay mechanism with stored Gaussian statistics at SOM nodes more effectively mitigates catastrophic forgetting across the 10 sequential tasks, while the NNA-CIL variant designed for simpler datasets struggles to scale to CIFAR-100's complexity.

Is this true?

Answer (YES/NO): NO